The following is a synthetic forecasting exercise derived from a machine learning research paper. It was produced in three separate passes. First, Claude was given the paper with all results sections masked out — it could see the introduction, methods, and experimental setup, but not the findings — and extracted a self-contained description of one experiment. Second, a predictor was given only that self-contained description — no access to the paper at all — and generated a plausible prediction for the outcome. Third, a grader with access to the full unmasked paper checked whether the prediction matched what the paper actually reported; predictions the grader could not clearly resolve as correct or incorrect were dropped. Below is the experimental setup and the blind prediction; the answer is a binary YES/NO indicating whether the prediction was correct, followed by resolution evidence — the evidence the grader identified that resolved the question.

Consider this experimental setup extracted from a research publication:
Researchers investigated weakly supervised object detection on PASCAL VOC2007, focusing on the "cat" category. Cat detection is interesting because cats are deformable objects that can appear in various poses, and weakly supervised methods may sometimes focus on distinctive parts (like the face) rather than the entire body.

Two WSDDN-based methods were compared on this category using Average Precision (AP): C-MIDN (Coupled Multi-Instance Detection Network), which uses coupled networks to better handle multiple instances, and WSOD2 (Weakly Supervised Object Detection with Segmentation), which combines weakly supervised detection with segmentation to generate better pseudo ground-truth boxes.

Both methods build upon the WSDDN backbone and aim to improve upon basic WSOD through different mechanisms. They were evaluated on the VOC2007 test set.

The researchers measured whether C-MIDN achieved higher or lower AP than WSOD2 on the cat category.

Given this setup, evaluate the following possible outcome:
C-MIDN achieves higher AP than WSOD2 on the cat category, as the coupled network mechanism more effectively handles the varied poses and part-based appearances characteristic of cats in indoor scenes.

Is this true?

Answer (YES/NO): YES